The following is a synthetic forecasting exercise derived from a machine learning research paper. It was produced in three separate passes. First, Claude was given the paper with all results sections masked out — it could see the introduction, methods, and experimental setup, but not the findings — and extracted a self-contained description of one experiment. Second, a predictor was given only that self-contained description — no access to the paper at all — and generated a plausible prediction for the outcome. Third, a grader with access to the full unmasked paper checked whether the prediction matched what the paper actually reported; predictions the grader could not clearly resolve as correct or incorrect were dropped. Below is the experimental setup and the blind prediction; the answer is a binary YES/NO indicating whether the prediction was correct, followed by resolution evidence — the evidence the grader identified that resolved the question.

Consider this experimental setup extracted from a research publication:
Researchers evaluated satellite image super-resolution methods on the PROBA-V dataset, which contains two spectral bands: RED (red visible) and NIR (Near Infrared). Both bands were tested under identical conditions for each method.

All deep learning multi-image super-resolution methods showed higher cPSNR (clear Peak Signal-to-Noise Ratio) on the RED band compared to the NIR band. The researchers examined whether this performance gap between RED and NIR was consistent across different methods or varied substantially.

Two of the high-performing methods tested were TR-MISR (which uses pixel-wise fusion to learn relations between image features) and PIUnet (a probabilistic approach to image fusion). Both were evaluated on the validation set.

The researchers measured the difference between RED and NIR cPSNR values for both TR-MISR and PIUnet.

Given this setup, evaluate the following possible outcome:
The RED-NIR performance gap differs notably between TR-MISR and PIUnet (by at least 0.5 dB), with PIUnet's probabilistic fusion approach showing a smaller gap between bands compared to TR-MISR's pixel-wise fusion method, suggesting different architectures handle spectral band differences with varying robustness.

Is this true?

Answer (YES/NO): NO